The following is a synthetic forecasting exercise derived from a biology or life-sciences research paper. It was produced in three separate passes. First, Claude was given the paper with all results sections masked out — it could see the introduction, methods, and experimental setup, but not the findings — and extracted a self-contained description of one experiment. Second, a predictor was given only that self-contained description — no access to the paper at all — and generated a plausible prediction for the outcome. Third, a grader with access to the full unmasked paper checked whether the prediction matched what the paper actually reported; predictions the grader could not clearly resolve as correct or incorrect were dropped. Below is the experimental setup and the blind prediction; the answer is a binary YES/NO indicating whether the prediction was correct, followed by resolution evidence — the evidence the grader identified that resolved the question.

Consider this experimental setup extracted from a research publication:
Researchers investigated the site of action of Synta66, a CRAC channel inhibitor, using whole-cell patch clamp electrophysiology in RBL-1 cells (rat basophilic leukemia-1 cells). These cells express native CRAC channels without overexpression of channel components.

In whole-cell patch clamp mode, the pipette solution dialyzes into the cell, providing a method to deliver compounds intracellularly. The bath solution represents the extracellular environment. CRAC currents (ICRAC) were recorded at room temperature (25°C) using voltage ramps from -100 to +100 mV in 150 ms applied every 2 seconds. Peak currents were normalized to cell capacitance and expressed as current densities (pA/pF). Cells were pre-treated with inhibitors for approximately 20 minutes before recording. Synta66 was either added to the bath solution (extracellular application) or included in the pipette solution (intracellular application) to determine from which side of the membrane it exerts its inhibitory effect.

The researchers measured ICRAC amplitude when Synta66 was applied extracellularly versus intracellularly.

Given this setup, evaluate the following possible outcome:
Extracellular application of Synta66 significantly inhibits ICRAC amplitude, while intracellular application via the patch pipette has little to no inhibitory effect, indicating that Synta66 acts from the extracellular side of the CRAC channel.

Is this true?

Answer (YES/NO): NO